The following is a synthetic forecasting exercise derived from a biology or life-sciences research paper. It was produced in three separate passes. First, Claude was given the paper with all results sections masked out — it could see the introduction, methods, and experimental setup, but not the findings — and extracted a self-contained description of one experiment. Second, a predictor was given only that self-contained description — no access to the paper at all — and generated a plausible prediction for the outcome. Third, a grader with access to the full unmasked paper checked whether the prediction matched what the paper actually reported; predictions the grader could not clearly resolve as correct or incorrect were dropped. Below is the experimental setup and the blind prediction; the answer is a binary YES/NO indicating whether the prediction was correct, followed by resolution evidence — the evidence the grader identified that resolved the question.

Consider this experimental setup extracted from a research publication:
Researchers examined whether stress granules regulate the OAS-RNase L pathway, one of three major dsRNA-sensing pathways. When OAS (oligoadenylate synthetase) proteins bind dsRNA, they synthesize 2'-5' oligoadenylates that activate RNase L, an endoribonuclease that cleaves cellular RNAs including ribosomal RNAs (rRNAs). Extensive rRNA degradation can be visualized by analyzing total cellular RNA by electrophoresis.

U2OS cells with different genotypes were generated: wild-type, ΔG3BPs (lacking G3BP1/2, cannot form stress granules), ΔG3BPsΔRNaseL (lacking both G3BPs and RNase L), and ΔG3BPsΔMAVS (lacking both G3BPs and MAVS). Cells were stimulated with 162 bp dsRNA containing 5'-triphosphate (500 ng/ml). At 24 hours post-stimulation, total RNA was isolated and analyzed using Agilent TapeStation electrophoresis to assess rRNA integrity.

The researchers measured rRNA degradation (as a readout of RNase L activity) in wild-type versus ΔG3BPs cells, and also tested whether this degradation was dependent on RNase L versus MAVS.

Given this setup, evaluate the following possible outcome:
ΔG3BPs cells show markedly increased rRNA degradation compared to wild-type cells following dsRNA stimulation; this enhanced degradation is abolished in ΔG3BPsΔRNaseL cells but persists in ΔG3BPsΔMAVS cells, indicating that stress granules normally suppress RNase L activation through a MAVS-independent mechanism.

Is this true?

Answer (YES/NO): YES